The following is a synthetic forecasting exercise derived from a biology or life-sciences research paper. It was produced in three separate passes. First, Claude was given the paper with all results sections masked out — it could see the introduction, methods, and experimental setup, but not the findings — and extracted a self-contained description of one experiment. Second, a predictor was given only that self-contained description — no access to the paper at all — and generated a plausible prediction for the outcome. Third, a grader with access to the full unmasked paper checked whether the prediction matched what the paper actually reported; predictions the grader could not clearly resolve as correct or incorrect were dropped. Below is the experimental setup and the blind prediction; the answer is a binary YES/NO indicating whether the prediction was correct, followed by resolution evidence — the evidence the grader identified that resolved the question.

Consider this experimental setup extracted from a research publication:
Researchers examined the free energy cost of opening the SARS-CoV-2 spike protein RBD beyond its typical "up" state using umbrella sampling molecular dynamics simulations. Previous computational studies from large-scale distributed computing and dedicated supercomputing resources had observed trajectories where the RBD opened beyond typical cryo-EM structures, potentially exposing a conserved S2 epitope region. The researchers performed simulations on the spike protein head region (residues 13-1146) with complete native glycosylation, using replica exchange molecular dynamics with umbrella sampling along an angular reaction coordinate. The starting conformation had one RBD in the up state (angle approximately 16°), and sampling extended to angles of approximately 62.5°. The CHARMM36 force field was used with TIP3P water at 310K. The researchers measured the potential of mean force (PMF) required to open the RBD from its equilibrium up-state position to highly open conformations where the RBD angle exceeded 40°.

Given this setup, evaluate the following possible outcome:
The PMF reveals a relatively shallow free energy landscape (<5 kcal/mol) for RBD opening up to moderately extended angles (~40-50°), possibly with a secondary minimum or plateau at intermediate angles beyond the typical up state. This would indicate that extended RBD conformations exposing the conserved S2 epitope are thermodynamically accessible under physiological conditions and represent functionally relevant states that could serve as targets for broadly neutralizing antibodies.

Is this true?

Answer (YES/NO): NO